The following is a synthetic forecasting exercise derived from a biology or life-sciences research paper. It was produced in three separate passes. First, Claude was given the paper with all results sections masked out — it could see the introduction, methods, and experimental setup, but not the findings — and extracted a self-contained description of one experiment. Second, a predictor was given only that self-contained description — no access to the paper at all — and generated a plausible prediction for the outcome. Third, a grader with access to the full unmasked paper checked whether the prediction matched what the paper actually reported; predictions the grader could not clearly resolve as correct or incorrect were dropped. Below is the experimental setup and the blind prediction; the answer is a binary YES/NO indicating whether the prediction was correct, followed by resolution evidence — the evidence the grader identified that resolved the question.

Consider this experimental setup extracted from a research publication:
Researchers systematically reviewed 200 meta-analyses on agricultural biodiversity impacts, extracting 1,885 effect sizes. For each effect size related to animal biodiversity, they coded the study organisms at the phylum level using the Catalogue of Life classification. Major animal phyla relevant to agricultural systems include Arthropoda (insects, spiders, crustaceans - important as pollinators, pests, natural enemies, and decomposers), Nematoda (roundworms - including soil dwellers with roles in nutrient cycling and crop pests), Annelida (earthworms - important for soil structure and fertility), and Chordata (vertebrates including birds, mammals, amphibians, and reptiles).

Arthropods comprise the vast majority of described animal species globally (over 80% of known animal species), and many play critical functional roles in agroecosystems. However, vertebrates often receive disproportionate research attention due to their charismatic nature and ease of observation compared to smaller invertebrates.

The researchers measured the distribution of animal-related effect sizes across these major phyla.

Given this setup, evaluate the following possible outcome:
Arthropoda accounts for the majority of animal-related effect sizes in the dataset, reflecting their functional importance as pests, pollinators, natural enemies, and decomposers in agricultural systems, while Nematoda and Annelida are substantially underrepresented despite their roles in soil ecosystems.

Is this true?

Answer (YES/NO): NO